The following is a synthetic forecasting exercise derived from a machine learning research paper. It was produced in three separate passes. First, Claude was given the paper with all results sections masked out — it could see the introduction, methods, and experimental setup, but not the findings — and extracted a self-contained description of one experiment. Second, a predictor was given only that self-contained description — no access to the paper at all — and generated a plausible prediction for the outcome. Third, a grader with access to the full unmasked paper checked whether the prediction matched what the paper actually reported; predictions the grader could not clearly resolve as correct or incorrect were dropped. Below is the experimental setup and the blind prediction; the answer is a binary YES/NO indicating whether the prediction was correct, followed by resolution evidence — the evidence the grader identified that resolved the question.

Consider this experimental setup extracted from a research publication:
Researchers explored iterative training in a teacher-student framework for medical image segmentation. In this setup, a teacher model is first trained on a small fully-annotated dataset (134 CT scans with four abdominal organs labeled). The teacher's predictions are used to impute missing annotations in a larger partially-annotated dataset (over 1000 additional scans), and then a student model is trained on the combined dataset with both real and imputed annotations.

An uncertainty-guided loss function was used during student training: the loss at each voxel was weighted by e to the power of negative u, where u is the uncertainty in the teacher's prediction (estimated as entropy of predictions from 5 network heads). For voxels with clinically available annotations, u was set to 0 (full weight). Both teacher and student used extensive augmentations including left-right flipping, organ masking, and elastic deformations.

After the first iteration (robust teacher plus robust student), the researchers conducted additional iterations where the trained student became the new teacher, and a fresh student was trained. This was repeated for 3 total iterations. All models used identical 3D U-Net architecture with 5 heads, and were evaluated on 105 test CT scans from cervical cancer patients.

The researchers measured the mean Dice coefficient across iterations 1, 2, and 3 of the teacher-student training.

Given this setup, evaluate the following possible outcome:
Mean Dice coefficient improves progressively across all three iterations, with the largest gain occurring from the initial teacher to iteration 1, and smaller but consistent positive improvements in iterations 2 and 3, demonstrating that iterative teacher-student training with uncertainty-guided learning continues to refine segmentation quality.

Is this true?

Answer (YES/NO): NO